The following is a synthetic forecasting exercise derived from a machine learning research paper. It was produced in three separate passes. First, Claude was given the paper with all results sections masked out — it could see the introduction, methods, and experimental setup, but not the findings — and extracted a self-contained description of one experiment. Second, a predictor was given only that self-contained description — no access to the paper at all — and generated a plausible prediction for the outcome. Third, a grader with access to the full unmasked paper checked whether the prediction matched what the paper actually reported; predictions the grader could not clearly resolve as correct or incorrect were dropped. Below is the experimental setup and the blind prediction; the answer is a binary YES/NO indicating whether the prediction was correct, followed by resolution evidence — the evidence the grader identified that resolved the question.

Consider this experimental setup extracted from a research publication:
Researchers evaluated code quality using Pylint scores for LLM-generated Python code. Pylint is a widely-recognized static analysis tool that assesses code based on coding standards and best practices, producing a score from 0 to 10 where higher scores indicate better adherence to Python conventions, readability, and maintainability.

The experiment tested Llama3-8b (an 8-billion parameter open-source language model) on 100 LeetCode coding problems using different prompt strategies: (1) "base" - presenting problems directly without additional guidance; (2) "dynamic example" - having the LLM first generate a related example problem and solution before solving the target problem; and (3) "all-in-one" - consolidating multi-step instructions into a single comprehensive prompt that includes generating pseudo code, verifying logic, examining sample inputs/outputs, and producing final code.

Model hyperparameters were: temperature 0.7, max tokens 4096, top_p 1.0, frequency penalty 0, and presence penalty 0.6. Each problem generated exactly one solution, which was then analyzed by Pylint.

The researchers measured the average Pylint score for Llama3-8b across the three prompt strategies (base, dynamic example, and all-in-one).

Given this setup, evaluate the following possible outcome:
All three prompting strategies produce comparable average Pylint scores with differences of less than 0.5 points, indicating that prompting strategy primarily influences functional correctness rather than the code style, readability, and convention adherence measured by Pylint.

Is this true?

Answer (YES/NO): NO